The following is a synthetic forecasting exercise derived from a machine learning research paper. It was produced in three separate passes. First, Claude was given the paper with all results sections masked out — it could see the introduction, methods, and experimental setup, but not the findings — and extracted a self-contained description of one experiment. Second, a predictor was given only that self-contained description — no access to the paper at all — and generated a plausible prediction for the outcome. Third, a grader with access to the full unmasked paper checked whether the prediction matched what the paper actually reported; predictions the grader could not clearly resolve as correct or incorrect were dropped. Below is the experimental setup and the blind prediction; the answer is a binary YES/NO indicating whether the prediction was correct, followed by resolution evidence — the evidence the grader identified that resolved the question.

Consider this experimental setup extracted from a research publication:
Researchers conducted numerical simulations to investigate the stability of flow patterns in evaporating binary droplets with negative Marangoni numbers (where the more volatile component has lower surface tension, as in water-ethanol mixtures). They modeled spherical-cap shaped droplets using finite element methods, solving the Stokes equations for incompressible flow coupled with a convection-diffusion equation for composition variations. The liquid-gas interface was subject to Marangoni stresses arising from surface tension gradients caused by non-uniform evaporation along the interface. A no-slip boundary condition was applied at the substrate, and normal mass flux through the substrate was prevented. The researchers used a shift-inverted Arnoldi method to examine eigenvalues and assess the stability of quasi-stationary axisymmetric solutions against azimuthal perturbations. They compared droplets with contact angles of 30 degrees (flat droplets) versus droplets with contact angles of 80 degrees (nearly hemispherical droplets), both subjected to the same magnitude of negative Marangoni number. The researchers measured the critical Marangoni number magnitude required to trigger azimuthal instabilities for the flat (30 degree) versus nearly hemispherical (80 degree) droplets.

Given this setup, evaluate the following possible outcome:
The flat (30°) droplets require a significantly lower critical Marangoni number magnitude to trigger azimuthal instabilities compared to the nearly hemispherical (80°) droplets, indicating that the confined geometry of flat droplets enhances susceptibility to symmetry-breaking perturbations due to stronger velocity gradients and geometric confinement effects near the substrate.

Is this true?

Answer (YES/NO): YES